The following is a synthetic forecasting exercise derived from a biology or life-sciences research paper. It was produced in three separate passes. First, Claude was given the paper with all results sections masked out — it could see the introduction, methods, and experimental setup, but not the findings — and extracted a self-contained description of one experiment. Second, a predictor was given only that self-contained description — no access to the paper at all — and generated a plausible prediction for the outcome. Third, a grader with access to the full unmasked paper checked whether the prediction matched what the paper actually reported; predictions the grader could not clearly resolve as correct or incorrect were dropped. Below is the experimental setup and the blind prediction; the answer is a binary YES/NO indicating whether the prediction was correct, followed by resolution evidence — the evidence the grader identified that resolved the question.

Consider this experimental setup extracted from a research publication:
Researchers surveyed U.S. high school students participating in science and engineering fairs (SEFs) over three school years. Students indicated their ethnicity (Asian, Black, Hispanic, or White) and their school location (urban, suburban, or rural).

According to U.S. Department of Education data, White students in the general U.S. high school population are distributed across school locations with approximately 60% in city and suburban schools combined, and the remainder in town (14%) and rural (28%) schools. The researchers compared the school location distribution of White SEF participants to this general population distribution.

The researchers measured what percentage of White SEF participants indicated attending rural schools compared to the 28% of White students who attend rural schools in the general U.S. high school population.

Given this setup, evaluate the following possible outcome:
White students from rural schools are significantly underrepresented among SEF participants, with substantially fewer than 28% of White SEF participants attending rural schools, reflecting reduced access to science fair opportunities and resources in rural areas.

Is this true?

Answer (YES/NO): YES